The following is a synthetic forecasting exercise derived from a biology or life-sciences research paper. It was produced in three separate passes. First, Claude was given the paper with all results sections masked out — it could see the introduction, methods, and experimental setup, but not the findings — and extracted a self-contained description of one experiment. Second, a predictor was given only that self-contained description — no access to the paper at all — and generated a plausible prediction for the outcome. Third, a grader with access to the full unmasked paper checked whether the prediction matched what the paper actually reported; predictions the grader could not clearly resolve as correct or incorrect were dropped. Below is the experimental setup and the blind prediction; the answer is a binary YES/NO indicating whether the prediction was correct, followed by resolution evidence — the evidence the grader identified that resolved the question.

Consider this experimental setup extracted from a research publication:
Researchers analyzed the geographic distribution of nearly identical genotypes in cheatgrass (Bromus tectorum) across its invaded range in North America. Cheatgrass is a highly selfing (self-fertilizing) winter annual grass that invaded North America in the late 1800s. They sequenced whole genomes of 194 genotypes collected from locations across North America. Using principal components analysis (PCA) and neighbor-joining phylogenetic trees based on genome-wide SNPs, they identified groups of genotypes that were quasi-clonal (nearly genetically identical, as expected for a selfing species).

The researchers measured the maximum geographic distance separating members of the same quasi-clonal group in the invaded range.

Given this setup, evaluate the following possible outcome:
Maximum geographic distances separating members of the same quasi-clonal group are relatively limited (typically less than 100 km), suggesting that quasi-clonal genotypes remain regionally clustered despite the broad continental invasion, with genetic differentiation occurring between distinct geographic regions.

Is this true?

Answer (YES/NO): NO